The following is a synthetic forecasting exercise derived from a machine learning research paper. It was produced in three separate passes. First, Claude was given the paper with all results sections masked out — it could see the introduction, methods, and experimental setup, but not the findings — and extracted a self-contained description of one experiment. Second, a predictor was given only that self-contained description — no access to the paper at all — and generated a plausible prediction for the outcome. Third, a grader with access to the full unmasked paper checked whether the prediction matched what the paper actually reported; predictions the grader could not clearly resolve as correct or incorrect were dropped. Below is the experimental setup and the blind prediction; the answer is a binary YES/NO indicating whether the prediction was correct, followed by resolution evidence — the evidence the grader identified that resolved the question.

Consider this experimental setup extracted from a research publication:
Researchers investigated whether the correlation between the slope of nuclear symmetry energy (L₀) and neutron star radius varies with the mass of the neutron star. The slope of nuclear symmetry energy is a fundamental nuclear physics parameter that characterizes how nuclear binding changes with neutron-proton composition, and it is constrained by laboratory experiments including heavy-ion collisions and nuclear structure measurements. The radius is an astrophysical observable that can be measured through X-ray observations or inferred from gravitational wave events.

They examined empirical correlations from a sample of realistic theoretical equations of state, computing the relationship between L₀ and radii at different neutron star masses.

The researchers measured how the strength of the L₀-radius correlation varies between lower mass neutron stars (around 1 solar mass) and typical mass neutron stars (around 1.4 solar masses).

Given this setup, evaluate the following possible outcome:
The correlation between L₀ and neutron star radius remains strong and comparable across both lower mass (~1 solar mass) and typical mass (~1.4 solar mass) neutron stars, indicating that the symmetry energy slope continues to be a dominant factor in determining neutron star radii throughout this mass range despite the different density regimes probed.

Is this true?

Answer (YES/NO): NO